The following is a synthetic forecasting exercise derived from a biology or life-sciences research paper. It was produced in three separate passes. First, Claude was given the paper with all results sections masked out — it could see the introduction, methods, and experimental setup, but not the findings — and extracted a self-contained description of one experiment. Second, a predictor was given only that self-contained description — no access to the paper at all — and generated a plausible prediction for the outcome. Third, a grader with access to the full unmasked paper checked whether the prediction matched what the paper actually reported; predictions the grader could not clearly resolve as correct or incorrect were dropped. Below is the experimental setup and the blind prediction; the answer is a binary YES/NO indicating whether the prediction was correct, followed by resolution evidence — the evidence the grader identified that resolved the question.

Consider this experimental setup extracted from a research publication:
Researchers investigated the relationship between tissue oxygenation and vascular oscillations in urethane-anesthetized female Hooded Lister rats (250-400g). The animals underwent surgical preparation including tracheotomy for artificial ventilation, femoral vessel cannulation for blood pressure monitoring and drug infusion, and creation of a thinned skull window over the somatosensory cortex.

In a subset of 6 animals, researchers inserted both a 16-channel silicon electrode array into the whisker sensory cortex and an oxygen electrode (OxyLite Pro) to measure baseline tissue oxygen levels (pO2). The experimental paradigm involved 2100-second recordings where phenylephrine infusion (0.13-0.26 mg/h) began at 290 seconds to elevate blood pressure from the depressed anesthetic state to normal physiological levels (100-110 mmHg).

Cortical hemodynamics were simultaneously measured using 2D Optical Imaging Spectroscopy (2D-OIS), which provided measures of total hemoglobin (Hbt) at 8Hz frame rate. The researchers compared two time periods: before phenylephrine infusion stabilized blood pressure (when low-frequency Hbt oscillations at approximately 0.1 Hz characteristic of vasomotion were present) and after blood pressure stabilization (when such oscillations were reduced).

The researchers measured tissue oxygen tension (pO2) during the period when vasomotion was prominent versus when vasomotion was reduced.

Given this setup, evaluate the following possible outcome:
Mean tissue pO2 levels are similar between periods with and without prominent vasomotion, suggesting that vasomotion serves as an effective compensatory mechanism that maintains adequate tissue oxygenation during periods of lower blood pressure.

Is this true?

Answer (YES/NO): NO